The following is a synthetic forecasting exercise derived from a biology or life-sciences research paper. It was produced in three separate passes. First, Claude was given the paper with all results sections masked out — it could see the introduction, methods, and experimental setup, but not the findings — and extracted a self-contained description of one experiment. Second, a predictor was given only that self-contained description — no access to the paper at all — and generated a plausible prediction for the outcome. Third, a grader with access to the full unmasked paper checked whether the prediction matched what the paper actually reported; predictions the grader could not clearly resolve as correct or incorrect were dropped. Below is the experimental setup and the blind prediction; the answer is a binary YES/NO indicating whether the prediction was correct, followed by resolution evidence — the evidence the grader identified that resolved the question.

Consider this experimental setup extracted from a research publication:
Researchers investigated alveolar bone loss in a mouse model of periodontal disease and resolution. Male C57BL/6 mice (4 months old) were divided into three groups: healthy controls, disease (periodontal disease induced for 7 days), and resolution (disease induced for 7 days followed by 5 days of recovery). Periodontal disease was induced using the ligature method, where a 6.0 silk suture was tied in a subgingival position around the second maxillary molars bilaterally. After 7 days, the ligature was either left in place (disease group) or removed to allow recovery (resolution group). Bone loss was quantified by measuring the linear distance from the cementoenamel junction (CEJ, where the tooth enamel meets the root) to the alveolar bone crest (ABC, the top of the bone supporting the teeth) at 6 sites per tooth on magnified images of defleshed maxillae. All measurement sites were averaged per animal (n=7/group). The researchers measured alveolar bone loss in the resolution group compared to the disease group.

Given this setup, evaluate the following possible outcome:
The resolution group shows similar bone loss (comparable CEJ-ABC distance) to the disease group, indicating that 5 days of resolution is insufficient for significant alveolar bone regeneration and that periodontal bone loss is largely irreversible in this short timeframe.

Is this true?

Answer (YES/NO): NO